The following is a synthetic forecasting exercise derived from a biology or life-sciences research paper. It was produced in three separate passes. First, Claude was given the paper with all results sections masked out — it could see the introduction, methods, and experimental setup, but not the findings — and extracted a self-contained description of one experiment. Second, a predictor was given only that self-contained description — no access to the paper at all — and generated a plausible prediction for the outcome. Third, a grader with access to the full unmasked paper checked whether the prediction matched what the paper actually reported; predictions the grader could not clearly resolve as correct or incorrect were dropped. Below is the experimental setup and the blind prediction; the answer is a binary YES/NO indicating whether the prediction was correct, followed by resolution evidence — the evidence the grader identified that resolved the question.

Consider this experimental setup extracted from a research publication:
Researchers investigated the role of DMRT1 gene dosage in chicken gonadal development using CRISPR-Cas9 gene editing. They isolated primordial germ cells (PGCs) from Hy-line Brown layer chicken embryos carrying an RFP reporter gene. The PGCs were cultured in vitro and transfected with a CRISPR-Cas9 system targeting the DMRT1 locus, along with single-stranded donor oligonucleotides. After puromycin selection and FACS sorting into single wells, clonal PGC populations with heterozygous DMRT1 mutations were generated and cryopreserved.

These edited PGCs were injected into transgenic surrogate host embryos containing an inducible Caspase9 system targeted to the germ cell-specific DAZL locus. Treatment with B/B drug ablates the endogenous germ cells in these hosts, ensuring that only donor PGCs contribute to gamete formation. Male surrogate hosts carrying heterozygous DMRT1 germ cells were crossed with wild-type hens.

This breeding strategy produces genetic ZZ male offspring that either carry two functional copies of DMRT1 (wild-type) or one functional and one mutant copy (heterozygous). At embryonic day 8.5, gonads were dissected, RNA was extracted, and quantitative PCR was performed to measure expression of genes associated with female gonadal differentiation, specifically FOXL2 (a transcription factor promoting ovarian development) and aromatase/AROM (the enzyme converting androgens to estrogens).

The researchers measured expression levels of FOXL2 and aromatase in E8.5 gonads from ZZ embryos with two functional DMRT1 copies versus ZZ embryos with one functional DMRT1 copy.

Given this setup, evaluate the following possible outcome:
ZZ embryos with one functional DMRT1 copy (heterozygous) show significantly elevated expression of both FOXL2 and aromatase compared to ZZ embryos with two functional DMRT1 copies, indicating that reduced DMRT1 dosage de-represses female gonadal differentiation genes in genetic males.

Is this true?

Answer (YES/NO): YES